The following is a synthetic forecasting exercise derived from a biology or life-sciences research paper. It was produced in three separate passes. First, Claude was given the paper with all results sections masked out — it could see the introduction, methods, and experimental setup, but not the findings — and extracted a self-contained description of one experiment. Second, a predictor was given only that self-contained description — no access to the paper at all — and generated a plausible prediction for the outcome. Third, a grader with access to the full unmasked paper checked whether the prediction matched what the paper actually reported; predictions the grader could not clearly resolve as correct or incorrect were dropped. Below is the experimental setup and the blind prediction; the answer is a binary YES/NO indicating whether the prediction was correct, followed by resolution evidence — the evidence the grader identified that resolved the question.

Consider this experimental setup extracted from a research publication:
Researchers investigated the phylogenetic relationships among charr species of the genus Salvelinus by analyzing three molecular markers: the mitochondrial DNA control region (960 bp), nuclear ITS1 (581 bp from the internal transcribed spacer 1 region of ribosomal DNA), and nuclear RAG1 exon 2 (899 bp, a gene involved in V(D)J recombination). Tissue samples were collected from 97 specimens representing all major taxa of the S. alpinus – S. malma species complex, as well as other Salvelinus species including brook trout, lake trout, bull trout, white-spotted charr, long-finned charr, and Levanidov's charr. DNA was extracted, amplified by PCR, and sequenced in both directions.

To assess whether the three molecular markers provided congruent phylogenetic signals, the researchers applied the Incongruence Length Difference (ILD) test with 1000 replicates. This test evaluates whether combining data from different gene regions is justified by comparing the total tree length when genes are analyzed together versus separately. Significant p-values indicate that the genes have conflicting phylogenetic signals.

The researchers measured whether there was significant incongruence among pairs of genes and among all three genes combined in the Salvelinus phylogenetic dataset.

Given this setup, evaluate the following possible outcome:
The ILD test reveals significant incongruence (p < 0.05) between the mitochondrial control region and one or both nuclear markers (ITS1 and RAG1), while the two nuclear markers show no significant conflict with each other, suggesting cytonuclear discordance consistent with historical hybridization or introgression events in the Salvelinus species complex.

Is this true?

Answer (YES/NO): NO